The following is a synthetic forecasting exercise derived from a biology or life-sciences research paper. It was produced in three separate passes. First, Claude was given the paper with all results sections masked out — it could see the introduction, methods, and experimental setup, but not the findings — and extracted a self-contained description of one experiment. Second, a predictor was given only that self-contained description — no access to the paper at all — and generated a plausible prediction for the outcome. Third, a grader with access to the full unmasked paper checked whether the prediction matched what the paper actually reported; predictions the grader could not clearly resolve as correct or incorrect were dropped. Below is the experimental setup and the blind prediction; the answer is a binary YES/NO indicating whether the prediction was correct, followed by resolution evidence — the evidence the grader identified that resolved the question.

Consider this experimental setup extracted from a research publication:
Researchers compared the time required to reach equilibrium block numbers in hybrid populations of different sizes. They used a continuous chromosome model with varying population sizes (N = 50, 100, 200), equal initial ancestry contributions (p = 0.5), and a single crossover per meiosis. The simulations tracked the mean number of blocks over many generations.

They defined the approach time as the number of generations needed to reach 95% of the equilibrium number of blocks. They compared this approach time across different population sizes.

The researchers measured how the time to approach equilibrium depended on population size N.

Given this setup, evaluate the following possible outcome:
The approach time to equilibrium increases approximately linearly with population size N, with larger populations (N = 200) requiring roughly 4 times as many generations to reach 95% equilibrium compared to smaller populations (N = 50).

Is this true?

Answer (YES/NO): YES